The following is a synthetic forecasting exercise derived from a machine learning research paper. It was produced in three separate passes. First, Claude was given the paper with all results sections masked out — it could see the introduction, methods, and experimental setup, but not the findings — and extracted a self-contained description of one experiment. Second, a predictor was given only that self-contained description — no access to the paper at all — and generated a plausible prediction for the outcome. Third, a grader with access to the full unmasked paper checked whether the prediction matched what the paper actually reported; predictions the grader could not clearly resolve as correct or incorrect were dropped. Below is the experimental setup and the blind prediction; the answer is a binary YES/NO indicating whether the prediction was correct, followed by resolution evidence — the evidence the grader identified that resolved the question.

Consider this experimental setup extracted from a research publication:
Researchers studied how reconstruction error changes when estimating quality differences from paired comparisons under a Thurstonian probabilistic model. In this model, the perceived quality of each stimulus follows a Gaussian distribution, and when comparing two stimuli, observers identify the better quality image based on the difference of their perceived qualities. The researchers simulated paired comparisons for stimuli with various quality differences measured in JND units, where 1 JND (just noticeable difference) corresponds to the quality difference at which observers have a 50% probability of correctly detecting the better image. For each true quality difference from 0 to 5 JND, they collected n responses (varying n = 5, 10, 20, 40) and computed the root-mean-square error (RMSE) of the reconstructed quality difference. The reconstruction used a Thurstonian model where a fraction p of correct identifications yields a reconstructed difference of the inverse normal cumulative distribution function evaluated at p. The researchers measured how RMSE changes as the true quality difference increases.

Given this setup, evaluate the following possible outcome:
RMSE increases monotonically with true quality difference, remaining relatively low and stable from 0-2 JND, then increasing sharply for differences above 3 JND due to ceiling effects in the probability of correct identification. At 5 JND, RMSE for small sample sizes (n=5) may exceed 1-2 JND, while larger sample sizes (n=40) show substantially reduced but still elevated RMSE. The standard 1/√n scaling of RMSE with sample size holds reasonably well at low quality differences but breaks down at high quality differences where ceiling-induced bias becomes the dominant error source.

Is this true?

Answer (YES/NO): NO